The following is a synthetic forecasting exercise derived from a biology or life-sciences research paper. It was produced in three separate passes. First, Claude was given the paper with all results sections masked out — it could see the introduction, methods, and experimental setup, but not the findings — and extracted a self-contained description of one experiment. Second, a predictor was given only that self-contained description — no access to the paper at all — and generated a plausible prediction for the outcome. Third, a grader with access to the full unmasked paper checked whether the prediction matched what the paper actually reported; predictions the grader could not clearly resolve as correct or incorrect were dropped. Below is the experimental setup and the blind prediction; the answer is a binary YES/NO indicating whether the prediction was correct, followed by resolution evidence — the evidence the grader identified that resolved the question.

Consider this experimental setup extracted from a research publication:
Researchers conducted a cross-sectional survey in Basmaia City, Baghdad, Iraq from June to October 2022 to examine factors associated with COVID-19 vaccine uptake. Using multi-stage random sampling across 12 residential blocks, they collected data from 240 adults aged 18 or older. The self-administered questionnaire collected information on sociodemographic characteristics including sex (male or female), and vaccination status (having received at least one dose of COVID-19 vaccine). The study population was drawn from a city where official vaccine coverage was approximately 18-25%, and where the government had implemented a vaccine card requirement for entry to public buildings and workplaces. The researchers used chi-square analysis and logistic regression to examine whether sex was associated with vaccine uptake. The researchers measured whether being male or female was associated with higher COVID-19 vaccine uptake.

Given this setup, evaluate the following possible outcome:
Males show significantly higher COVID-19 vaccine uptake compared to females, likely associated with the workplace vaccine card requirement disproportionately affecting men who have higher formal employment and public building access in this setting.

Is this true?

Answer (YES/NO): NO